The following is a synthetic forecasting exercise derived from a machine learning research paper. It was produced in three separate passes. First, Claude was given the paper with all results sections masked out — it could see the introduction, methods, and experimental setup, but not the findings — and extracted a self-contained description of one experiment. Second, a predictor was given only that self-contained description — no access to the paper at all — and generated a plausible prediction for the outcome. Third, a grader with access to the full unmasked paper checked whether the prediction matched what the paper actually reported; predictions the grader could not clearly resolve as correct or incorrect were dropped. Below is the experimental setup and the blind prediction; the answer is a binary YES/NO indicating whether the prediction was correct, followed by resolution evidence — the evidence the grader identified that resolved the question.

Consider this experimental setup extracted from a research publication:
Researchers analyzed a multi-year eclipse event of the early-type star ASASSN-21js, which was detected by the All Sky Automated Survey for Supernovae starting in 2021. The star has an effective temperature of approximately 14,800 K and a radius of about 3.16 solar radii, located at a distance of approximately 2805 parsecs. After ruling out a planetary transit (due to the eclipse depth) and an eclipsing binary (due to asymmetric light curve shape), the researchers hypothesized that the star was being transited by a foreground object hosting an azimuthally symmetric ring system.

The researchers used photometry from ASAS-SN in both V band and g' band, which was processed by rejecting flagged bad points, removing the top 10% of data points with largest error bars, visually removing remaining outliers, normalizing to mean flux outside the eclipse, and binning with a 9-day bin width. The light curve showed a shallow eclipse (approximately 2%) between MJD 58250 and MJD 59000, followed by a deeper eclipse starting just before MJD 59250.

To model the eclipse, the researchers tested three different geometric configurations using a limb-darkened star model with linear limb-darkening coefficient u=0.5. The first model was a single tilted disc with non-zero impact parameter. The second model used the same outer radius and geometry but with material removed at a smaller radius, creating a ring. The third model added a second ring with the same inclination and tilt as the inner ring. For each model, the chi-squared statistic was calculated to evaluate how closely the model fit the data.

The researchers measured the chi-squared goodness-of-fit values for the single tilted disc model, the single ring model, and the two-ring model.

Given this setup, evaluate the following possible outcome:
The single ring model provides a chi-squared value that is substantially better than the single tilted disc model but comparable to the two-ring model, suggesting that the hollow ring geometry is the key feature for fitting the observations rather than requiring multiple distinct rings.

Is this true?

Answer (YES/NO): NO